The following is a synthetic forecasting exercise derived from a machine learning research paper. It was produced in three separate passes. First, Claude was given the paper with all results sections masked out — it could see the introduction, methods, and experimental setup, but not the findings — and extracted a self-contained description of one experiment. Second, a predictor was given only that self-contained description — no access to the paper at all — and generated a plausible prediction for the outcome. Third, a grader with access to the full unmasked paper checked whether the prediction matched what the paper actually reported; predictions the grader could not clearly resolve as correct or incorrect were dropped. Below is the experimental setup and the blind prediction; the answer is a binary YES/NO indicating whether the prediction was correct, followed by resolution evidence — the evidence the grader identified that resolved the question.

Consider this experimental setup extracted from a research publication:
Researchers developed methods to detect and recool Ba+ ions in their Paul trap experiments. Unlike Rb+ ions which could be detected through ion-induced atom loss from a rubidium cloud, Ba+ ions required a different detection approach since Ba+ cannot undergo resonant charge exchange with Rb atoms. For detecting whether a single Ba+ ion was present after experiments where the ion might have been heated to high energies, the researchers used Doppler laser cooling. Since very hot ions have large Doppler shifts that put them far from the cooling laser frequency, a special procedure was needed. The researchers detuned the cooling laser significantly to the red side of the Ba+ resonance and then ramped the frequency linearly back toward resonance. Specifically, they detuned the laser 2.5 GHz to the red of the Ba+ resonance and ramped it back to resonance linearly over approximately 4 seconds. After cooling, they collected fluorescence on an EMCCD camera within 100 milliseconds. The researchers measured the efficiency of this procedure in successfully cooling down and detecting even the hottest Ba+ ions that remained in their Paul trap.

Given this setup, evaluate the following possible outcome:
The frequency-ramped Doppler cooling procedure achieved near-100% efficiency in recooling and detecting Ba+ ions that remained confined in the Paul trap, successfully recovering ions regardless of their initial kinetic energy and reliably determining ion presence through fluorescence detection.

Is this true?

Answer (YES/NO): YES